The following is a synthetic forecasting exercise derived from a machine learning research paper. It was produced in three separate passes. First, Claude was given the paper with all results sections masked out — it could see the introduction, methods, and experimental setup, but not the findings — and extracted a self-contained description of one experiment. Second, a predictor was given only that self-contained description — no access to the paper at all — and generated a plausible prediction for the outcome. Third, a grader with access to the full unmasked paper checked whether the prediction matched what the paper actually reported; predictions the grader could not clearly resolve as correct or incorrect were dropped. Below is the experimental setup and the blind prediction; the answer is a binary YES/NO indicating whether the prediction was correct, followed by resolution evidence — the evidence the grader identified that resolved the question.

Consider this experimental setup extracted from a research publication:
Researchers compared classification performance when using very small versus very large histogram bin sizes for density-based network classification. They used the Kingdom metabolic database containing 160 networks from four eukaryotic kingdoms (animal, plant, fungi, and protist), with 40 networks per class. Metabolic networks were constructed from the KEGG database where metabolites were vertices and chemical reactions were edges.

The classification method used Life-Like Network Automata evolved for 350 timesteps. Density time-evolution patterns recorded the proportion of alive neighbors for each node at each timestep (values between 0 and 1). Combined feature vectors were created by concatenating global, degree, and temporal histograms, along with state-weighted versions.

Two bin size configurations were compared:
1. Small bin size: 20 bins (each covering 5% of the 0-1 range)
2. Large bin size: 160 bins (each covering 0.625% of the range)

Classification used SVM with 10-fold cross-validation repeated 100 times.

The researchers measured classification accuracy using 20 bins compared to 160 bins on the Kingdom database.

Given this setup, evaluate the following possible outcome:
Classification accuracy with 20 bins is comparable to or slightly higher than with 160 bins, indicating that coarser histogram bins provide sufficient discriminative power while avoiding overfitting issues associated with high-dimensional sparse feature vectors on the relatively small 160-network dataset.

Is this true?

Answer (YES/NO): YES